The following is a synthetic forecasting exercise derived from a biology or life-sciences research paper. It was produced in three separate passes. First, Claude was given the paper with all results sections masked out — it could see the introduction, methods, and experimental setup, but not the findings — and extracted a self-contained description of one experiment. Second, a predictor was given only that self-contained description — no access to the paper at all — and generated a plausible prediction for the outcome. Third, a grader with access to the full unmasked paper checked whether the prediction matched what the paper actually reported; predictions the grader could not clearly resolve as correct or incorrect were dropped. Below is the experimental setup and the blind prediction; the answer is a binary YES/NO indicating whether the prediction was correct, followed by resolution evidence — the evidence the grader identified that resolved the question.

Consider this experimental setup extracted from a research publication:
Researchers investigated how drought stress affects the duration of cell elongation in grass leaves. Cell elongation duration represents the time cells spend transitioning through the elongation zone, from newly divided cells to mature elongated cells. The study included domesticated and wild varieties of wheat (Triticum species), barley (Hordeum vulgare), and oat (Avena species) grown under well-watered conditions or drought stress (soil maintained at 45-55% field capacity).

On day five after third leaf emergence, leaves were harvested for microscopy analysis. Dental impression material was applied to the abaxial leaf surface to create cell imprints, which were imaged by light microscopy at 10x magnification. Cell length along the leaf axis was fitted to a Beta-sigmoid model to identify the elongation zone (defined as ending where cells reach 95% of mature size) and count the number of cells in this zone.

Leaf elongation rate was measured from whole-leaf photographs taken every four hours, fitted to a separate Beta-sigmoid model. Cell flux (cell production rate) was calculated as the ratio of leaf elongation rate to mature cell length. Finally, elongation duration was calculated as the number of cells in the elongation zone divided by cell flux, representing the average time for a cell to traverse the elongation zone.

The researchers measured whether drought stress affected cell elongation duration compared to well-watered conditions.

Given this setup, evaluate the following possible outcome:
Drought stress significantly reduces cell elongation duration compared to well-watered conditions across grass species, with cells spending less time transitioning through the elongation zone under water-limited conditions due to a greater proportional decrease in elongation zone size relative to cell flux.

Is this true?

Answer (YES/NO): NO